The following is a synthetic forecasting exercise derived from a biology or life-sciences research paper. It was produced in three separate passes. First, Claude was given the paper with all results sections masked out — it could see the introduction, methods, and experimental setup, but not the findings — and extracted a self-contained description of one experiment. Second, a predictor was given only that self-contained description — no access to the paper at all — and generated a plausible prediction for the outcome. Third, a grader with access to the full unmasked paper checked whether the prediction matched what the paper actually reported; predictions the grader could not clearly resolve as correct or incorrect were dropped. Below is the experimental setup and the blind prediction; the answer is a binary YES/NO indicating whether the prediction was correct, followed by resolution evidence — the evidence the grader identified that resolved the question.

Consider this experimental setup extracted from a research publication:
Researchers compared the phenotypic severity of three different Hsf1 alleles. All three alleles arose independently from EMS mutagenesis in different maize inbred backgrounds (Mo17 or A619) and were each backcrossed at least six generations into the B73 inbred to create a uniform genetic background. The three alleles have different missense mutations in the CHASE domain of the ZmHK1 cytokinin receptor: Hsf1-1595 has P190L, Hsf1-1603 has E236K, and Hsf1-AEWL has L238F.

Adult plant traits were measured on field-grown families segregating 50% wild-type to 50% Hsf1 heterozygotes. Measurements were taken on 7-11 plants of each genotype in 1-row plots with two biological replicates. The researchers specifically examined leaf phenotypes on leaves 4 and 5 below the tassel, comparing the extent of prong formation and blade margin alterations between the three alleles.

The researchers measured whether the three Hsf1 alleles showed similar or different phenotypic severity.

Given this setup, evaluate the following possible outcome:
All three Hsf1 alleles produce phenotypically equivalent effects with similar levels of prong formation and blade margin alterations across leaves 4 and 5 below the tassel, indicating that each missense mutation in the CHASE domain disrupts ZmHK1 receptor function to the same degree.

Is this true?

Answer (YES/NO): YES